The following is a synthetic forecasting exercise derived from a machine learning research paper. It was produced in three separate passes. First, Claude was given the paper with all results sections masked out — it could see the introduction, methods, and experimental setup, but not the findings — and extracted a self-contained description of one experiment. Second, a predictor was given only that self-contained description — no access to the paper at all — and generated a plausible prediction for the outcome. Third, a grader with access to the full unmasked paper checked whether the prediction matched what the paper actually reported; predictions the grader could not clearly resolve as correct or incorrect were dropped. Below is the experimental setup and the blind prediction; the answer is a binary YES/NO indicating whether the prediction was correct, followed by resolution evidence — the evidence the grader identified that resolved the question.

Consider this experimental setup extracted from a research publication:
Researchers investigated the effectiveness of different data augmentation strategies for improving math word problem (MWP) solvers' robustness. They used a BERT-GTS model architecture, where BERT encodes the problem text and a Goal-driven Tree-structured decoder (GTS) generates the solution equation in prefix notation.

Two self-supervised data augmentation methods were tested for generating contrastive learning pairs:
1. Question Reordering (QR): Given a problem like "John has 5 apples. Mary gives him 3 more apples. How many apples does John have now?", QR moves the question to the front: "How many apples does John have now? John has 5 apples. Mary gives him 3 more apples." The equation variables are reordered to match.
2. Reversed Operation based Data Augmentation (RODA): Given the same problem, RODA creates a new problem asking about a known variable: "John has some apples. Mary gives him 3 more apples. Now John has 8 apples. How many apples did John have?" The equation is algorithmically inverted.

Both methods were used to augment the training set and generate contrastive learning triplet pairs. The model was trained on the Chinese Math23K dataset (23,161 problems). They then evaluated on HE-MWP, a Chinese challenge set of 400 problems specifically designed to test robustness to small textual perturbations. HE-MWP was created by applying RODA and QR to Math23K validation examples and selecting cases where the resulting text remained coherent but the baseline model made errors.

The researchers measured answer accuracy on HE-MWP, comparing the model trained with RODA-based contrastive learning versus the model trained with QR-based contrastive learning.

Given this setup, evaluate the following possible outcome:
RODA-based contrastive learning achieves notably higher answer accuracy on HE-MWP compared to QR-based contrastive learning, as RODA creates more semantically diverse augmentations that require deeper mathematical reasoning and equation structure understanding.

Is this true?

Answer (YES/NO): NO